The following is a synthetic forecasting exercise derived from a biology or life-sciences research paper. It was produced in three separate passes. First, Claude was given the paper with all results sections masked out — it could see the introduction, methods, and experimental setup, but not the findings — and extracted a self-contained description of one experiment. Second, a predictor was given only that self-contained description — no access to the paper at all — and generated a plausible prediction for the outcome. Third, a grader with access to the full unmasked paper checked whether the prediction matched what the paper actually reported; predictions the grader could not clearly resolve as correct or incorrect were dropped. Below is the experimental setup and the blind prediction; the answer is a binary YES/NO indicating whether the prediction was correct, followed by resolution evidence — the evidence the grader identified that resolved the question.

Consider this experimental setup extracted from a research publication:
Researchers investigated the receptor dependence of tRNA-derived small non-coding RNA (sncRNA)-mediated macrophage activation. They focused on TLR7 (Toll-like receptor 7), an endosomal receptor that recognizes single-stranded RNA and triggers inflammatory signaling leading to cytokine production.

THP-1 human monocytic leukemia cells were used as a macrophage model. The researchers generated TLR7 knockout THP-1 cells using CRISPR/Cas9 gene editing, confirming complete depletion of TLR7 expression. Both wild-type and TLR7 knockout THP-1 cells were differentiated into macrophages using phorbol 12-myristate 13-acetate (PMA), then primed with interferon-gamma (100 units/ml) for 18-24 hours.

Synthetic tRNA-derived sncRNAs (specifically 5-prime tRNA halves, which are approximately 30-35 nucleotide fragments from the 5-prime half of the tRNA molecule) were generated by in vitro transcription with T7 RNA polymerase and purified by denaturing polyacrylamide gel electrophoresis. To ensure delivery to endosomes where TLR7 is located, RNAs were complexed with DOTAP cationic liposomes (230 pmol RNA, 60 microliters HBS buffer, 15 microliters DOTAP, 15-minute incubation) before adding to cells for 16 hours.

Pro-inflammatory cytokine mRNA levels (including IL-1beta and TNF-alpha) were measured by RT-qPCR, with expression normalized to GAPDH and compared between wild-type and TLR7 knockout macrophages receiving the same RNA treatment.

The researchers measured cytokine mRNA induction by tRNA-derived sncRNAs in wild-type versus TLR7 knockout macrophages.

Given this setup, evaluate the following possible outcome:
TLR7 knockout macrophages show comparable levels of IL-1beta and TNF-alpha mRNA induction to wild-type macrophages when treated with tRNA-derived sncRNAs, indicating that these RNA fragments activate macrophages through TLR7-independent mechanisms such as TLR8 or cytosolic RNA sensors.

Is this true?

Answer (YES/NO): NO